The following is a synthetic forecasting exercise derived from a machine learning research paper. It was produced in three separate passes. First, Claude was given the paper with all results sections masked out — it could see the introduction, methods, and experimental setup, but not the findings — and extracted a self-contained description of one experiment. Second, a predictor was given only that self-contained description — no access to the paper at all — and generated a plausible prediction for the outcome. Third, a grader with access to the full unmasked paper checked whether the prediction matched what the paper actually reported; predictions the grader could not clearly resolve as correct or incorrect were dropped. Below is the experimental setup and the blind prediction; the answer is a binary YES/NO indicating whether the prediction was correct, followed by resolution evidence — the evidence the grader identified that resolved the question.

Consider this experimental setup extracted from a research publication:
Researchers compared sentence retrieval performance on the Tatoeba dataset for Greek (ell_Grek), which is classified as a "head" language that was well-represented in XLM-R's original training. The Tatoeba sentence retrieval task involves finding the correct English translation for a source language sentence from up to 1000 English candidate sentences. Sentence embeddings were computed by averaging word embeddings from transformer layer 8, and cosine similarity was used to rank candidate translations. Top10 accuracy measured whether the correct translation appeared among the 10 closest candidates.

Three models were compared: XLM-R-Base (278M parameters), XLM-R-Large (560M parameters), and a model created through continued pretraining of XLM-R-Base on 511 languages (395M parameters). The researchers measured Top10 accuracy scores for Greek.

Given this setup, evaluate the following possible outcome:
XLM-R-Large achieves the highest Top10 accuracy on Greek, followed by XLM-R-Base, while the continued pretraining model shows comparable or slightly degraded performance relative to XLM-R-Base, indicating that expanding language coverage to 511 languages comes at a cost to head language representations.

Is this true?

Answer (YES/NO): NO